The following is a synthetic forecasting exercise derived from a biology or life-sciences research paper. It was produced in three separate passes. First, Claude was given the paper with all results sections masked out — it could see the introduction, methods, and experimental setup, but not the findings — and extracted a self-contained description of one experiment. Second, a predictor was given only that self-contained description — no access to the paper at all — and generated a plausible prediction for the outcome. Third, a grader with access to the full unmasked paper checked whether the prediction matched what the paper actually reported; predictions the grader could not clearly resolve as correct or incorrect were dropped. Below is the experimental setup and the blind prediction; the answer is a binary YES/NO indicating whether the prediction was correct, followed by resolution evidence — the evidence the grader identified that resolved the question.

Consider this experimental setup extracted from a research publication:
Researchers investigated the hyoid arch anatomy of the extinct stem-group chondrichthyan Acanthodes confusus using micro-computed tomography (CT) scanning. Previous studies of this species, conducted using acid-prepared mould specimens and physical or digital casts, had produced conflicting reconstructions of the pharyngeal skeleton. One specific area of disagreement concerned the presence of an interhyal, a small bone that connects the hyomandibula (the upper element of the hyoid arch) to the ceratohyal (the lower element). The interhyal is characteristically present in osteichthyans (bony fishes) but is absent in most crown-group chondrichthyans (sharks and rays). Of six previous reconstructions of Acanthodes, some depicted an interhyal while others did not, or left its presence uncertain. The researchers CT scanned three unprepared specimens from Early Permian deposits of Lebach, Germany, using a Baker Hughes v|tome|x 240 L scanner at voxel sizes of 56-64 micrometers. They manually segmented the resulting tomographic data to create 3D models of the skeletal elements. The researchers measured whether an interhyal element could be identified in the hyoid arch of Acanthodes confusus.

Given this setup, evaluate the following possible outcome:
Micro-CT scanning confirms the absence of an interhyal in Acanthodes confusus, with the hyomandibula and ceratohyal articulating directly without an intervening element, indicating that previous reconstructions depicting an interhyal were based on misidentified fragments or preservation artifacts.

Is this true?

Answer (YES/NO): NO